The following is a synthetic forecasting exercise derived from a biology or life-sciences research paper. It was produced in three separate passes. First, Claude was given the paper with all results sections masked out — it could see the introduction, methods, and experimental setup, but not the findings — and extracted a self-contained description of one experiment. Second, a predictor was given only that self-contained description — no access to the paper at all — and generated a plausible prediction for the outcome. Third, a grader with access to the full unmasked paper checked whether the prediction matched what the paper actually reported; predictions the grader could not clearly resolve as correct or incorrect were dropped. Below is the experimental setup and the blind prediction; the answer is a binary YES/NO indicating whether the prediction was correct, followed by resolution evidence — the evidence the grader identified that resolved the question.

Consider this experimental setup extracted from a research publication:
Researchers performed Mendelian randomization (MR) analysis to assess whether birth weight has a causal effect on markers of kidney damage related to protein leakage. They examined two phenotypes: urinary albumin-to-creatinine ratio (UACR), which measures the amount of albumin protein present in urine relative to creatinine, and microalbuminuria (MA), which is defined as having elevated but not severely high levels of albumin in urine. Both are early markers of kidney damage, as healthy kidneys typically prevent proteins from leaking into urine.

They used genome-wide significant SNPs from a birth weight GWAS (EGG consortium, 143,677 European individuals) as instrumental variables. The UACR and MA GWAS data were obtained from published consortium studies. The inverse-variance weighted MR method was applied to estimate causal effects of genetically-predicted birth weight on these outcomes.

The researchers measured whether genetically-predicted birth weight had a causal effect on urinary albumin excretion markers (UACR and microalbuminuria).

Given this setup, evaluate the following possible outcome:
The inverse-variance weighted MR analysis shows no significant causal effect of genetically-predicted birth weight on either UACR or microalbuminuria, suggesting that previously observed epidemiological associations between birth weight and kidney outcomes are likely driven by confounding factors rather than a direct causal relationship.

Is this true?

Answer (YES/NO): YES